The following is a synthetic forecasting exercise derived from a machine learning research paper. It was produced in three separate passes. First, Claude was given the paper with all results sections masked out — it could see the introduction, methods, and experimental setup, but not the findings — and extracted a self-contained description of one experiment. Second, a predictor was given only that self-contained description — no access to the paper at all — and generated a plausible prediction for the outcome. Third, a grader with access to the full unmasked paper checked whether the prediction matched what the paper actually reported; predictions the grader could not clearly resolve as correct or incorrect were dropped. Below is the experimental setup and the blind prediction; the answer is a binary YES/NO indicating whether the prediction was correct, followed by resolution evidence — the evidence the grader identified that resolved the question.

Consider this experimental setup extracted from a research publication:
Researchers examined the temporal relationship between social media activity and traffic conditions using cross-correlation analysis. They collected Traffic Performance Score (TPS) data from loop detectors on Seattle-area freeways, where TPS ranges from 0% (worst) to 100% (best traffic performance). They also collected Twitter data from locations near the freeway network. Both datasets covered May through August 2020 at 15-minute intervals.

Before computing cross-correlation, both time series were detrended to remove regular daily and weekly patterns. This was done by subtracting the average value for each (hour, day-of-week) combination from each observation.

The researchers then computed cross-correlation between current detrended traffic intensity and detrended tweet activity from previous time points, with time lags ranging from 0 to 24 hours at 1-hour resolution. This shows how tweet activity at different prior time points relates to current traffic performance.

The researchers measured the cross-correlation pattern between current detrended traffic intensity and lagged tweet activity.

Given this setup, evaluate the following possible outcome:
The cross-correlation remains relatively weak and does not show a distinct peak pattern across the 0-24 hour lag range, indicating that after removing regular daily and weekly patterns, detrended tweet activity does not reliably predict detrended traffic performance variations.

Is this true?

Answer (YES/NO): NO